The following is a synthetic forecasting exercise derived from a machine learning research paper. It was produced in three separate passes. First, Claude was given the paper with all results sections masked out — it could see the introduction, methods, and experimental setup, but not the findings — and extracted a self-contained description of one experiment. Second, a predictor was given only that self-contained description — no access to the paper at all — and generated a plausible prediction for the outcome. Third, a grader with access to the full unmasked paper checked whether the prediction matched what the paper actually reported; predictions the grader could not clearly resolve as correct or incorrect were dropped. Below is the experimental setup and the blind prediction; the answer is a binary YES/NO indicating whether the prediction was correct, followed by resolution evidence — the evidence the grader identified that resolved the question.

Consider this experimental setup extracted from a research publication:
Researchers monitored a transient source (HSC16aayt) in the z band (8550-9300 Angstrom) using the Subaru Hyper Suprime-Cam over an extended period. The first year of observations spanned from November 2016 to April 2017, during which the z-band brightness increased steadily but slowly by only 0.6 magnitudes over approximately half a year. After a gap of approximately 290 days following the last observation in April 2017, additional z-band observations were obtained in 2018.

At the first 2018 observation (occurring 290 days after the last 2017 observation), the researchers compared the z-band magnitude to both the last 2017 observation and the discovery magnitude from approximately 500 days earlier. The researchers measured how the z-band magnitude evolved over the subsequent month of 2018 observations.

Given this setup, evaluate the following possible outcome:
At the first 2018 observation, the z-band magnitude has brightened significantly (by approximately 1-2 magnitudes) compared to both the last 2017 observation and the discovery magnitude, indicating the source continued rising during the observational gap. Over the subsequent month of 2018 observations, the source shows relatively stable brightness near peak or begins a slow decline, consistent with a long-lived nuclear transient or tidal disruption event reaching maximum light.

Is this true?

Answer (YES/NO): NO